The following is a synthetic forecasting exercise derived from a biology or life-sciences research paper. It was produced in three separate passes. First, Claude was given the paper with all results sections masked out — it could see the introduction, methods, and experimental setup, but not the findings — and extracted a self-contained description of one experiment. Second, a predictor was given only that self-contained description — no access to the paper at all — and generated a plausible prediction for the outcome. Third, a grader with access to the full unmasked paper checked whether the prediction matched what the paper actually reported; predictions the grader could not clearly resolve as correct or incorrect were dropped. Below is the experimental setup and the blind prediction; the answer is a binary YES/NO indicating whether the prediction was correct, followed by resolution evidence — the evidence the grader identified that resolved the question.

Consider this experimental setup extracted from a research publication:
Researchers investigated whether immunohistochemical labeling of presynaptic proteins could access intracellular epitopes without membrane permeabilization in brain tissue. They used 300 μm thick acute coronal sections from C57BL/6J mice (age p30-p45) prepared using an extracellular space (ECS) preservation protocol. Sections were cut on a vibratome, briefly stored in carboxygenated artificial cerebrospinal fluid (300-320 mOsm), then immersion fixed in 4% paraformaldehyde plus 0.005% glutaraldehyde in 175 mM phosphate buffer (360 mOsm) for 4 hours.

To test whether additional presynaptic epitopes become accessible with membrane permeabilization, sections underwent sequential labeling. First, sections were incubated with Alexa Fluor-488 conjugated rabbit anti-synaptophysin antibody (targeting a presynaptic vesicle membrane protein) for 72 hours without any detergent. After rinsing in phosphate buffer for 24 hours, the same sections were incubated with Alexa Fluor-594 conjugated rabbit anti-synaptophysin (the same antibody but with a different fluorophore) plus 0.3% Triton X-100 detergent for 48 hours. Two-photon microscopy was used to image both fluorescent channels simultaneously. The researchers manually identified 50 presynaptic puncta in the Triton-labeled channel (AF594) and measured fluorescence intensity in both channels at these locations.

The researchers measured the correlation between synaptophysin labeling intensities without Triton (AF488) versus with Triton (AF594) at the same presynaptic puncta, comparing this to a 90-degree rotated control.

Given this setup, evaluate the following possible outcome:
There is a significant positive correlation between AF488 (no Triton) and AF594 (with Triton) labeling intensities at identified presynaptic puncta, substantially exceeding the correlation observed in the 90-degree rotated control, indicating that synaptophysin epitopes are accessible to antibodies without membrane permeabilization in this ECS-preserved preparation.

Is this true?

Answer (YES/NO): YES